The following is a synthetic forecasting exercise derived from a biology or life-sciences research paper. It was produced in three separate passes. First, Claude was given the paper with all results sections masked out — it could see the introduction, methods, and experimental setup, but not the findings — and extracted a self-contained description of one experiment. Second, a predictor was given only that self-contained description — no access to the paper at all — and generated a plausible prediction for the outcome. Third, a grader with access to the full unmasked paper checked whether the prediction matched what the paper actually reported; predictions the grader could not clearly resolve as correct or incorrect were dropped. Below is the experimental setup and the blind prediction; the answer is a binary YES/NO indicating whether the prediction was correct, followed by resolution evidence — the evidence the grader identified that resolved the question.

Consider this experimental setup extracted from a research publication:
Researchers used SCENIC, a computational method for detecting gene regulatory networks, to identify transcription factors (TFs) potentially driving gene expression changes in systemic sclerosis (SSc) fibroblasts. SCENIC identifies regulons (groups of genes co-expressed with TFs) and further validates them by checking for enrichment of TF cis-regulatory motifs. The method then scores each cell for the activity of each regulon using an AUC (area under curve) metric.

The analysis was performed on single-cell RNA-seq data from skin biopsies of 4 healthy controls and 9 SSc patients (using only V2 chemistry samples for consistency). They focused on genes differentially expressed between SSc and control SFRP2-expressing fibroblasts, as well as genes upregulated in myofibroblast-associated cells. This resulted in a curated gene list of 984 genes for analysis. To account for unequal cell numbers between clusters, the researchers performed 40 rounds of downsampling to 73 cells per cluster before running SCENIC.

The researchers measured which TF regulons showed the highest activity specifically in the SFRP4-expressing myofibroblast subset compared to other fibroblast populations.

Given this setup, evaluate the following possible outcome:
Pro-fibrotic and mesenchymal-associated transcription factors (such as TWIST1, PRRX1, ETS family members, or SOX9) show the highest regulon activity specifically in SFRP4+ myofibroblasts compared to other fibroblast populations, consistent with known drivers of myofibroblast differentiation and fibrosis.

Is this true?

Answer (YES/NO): NO